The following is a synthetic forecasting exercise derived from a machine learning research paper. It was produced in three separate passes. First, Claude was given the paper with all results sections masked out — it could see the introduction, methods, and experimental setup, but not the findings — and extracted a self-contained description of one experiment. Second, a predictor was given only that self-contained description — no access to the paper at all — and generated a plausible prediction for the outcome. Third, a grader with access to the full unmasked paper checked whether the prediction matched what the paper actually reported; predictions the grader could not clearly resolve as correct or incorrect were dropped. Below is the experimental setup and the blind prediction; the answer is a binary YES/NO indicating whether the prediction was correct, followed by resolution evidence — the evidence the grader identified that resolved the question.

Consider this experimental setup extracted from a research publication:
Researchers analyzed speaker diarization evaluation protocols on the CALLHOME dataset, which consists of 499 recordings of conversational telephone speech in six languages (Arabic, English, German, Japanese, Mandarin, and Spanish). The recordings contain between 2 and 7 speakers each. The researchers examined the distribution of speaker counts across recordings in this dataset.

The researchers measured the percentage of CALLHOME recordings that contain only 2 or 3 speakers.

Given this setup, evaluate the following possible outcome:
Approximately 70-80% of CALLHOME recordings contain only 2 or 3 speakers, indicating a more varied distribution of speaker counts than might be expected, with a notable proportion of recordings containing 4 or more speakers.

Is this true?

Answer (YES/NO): NO